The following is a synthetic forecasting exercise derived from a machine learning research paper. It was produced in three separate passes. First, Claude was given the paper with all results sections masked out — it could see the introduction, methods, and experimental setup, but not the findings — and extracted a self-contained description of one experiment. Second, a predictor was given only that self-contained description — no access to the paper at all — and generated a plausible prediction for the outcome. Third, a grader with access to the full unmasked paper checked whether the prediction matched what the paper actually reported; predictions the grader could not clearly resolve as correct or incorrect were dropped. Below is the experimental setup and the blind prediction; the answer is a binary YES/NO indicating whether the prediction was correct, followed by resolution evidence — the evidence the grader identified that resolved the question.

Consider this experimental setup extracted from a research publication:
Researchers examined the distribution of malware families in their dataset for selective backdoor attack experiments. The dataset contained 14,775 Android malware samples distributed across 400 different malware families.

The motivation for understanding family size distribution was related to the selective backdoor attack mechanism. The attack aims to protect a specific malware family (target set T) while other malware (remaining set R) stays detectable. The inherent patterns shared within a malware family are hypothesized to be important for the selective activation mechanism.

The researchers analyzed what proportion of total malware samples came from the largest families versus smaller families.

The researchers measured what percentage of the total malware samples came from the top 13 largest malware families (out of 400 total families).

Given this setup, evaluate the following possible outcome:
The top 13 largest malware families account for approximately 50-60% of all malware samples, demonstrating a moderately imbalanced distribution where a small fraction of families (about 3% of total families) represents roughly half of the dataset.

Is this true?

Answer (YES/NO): NO